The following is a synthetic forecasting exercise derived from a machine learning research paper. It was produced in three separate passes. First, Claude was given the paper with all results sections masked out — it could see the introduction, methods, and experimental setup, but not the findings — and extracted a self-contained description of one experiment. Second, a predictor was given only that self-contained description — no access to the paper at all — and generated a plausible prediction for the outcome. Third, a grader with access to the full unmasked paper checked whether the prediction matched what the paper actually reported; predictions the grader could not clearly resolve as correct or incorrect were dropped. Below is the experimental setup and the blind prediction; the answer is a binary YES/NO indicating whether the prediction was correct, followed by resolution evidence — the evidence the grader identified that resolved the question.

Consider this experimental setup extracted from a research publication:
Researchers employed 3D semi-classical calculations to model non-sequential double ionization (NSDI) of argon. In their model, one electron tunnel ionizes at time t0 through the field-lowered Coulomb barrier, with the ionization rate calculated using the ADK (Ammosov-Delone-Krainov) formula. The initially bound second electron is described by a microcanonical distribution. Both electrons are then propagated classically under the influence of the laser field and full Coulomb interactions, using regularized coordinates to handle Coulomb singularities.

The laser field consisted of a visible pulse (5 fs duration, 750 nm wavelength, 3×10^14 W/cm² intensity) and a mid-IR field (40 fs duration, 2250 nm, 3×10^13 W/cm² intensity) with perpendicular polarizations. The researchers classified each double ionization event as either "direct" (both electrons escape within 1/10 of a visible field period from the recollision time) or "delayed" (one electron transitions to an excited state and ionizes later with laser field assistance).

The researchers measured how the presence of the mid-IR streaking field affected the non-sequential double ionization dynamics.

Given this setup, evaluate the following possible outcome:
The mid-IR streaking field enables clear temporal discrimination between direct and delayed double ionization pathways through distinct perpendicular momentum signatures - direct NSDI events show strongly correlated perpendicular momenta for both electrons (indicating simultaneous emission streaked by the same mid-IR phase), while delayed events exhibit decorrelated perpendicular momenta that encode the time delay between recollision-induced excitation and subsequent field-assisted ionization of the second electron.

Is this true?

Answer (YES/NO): YES